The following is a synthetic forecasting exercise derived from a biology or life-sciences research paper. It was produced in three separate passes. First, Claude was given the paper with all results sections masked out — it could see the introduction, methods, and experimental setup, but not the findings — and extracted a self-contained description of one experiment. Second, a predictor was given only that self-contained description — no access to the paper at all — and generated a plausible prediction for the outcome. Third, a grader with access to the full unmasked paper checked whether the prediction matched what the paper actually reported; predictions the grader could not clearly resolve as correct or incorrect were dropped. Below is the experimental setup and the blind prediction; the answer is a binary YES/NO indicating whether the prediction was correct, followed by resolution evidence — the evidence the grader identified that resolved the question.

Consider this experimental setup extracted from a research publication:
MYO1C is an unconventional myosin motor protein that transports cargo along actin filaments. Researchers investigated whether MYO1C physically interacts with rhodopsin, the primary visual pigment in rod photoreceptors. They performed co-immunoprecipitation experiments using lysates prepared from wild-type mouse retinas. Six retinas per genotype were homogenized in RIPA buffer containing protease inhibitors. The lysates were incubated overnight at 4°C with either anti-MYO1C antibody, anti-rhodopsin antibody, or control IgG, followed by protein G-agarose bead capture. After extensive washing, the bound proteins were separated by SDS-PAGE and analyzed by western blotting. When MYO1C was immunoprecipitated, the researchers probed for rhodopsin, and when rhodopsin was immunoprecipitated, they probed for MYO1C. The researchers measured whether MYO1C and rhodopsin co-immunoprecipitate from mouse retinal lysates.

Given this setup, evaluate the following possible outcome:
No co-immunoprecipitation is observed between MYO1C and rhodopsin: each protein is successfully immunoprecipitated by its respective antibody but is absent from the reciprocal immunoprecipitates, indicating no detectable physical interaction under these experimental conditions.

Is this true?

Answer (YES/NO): NO